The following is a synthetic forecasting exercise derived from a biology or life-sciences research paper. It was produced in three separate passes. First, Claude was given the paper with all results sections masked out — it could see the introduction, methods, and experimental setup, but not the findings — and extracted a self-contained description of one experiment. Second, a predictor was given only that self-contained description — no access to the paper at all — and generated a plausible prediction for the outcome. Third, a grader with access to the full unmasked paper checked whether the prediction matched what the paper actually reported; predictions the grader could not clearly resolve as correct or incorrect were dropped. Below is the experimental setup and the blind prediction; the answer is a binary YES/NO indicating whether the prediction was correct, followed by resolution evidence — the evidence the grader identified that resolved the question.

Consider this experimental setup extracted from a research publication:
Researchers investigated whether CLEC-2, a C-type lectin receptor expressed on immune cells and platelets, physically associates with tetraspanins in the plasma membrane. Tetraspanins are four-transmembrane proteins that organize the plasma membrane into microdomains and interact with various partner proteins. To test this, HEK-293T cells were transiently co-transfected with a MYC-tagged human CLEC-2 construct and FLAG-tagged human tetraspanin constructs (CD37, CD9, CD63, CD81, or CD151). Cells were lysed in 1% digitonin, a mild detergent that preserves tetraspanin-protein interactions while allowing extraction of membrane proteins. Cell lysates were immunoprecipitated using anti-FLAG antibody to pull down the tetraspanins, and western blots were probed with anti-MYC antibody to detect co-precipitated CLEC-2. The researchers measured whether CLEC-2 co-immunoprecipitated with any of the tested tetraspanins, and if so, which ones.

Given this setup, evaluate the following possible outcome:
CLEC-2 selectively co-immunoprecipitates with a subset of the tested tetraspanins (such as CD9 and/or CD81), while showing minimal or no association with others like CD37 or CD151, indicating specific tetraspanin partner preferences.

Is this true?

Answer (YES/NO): NO